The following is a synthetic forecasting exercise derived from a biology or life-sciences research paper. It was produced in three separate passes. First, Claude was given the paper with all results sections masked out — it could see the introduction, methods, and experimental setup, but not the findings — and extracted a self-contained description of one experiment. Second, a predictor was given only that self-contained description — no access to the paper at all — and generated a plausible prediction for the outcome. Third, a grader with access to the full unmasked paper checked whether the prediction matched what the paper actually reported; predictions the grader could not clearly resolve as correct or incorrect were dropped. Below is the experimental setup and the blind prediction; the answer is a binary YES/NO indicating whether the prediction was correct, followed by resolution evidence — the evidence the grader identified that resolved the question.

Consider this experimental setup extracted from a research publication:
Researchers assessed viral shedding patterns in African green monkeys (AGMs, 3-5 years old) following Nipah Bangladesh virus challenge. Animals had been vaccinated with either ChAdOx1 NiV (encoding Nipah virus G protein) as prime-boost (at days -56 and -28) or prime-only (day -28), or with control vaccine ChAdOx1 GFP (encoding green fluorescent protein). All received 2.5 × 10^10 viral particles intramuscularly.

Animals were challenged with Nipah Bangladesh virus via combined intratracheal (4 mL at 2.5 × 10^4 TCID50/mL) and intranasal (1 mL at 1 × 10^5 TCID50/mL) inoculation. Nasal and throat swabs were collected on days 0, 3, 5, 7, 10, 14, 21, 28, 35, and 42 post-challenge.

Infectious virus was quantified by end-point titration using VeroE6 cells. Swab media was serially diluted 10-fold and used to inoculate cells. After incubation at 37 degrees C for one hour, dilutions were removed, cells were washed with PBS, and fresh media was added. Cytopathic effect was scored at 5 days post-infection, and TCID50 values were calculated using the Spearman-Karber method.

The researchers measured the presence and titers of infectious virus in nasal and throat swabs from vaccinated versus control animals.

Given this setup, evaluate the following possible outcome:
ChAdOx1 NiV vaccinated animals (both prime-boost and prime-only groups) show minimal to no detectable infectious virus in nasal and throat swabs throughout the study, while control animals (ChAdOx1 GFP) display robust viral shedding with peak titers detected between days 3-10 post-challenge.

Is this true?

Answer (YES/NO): YES